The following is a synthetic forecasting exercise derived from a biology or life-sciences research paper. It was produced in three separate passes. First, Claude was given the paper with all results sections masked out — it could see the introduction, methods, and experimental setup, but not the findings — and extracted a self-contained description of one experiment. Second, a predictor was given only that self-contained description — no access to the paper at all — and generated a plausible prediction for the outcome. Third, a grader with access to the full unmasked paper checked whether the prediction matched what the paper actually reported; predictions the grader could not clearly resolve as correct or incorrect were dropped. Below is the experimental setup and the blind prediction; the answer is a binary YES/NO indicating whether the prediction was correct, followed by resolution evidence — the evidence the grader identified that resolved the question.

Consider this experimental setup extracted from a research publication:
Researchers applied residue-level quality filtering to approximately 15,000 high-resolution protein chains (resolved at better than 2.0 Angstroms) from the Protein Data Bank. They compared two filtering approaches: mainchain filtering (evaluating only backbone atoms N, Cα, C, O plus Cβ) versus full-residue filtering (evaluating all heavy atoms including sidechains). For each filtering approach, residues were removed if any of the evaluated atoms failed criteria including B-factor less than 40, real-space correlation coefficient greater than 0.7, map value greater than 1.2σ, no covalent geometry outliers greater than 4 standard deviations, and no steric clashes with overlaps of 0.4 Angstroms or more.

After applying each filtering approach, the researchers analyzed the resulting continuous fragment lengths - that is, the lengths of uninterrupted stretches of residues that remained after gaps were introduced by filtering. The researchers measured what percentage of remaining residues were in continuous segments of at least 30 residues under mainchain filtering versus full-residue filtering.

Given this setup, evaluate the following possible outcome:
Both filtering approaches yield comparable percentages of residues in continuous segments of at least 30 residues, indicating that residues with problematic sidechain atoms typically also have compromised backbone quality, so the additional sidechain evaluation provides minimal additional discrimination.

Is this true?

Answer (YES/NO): NO